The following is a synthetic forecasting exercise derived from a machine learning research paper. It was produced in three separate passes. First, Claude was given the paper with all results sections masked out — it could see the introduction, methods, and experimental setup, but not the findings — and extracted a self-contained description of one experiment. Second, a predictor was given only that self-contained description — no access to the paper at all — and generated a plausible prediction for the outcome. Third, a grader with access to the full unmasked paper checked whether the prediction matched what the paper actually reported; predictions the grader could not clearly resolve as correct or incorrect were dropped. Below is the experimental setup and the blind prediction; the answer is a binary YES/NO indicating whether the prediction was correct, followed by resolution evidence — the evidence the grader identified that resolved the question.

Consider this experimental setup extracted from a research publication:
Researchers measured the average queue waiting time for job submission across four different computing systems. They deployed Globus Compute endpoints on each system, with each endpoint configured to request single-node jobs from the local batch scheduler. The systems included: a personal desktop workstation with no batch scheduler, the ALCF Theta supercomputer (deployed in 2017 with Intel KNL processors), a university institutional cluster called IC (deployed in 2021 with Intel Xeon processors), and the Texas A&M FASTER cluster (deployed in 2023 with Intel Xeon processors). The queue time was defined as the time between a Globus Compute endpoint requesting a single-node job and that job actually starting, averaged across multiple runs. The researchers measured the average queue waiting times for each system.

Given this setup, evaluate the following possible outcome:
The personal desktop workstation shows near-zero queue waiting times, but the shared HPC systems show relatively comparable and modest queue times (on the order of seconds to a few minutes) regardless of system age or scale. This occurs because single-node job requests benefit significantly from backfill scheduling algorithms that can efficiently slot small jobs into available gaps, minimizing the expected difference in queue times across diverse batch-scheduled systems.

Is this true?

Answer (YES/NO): YES